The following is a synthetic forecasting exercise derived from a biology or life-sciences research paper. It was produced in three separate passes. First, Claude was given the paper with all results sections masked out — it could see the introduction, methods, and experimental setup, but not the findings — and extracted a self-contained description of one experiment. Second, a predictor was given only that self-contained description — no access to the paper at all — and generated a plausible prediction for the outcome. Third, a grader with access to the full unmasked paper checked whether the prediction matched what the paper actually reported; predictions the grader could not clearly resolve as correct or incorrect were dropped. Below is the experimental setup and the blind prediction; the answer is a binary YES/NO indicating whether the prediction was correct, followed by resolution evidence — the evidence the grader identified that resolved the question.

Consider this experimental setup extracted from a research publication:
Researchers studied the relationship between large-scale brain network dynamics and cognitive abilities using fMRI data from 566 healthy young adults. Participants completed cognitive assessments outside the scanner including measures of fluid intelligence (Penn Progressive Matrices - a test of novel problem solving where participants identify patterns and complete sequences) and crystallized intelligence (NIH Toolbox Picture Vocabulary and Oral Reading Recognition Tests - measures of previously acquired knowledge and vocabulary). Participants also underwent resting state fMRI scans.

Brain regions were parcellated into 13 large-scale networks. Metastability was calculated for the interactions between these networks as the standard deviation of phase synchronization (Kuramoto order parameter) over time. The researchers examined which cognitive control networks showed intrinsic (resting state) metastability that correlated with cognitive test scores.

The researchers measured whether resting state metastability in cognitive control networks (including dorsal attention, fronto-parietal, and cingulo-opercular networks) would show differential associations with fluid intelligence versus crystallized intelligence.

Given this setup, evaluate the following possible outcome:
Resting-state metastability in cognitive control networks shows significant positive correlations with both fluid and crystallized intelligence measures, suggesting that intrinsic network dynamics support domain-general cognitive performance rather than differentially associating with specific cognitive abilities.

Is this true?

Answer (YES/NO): NO